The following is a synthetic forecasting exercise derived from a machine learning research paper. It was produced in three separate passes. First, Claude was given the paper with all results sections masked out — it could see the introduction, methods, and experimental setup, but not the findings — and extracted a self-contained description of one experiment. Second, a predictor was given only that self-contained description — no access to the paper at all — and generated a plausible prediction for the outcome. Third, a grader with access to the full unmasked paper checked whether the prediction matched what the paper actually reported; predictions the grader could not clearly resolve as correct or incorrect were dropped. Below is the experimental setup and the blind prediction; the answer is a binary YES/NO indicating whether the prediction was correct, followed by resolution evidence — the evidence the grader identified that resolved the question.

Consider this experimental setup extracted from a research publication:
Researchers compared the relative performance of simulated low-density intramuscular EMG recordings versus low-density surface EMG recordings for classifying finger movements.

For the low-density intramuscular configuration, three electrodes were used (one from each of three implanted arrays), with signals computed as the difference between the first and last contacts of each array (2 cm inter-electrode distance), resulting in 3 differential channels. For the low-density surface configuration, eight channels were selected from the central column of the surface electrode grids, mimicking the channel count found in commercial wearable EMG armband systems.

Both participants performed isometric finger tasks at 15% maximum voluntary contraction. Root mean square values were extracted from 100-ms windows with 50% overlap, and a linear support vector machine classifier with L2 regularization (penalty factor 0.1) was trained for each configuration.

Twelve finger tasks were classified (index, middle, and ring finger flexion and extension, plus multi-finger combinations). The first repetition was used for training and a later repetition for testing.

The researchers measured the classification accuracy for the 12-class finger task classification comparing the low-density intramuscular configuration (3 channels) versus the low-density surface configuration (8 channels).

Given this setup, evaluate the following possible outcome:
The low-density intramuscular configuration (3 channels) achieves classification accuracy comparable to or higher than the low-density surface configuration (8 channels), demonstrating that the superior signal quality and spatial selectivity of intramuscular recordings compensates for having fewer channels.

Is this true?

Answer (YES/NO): NO